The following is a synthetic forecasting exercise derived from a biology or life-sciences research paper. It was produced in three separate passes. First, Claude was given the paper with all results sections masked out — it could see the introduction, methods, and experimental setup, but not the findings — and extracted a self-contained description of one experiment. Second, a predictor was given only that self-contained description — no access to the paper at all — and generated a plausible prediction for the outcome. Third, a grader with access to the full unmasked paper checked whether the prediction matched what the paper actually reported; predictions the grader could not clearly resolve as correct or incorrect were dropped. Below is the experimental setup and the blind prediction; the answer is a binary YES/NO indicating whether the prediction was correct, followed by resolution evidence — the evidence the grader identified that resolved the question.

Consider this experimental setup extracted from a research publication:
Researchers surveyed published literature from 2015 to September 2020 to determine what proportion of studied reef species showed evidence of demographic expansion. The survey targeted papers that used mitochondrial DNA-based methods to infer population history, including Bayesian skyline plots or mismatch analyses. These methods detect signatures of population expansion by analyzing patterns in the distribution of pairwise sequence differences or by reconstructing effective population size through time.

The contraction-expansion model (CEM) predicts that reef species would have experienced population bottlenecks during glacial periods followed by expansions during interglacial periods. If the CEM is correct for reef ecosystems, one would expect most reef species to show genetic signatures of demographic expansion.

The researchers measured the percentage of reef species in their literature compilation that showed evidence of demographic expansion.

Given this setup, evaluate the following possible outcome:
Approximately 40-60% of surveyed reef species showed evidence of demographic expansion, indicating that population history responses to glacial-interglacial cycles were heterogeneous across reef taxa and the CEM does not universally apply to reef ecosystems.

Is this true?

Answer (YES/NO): NO